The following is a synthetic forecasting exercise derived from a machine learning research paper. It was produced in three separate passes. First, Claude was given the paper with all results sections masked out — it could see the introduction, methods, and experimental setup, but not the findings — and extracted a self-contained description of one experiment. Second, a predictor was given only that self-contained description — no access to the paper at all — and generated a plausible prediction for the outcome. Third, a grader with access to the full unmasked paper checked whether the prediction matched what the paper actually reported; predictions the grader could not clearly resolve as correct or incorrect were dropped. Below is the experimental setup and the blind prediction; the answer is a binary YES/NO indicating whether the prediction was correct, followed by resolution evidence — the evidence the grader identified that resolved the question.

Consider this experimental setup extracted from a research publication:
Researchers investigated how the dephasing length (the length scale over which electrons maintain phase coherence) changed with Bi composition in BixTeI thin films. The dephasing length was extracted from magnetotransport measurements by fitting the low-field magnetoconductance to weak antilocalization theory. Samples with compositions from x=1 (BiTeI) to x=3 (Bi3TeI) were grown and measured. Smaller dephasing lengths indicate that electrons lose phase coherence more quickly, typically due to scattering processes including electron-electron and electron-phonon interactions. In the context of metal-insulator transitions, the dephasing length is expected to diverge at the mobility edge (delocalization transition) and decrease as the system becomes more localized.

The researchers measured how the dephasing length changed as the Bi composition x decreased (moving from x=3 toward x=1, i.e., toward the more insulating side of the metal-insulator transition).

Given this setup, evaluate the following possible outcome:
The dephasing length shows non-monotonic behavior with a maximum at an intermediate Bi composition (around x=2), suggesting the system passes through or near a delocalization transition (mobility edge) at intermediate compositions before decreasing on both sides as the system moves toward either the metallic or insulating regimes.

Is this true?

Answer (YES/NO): NO